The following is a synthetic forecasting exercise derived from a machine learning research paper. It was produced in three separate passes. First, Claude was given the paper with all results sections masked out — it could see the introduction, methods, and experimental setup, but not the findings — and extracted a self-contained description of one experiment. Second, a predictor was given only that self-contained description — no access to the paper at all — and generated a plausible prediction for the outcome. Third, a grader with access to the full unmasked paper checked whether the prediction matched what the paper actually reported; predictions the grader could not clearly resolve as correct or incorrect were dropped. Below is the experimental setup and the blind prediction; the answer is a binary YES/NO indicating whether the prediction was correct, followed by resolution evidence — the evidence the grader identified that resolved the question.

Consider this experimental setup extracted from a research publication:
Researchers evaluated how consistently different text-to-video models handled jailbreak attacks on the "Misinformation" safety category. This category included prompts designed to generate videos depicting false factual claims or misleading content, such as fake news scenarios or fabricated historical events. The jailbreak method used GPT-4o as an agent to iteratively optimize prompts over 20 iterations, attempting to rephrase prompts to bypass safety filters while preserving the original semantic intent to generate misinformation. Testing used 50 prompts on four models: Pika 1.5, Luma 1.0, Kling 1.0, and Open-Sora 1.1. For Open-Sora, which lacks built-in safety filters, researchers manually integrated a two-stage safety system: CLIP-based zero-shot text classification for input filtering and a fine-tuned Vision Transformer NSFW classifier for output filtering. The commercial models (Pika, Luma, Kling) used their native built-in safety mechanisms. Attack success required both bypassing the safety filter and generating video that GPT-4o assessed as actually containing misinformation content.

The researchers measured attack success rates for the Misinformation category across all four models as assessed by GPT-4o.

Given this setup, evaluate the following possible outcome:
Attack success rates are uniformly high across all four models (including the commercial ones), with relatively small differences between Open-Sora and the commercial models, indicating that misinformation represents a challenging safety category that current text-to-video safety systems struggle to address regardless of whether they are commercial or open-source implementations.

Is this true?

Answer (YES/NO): NO